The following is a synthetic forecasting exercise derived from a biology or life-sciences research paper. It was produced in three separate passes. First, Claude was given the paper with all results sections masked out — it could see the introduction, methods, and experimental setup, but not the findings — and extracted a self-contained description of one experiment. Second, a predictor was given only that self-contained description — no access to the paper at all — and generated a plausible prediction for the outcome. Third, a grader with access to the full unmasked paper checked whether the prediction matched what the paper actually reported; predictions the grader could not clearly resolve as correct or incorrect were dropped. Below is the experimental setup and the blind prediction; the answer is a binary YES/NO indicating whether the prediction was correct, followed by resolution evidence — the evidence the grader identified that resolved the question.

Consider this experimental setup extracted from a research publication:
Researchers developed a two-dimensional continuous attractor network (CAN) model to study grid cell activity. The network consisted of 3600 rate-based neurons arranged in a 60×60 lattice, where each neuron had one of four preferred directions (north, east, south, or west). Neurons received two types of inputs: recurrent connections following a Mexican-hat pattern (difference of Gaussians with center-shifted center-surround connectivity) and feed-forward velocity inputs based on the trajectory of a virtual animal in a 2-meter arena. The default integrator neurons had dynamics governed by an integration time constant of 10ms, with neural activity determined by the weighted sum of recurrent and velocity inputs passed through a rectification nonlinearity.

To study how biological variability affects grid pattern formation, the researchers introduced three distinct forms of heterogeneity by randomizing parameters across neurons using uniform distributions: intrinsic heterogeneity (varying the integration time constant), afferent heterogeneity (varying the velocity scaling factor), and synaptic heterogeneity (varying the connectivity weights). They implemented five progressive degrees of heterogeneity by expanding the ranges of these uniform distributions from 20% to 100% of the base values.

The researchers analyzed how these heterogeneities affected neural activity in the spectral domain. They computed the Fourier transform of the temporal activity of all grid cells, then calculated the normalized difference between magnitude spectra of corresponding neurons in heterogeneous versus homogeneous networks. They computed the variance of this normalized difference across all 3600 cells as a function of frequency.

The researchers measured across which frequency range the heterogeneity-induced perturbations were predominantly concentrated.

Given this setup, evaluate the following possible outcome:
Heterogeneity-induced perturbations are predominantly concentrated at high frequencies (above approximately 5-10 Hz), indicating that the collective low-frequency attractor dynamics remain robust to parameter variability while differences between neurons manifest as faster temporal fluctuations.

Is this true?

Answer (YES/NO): NO